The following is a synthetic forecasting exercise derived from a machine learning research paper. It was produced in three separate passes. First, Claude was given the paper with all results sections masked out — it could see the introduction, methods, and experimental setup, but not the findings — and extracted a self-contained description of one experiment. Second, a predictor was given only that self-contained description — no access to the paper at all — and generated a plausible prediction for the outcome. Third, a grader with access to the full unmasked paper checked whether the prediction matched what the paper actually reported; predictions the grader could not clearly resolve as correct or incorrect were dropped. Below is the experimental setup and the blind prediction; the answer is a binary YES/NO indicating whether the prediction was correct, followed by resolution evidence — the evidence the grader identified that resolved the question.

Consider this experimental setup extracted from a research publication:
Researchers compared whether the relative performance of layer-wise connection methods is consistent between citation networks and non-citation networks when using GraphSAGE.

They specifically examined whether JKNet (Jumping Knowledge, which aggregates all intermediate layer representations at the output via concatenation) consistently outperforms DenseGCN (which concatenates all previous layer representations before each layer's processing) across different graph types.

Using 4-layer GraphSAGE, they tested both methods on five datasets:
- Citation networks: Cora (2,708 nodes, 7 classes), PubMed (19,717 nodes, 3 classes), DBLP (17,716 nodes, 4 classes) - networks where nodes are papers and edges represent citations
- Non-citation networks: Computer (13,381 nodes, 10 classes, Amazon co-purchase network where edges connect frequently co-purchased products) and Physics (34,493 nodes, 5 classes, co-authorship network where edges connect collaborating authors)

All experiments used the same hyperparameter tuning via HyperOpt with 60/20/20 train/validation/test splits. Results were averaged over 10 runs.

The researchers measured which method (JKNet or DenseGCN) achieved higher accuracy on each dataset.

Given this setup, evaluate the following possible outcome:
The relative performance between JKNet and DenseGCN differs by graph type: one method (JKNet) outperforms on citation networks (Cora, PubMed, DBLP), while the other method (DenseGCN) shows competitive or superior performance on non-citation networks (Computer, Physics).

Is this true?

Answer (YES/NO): NO